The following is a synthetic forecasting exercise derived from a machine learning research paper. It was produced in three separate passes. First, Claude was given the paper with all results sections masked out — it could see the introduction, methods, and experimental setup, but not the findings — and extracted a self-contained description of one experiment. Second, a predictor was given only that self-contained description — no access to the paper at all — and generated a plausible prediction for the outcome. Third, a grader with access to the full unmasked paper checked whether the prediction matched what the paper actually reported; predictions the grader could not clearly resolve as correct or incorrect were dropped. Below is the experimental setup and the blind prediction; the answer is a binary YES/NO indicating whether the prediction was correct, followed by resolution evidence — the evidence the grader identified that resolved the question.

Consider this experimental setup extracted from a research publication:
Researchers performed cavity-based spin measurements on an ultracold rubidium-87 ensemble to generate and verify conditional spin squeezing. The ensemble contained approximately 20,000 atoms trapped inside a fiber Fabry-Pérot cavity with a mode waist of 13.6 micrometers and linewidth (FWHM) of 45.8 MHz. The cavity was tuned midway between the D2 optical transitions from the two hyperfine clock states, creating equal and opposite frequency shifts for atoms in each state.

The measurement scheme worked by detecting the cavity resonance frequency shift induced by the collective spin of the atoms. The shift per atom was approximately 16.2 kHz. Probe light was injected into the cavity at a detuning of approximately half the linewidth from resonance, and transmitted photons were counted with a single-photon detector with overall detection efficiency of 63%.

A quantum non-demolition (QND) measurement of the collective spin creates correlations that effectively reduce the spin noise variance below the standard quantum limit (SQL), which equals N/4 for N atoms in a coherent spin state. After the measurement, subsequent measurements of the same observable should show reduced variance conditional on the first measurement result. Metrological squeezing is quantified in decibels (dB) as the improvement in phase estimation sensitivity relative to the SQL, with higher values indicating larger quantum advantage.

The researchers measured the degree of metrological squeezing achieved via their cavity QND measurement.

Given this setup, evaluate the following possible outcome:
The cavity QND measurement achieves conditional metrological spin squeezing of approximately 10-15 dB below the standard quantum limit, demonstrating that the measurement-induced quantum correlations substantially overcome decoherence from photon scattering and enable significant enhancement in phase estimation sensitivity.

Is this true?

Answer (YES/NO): NO